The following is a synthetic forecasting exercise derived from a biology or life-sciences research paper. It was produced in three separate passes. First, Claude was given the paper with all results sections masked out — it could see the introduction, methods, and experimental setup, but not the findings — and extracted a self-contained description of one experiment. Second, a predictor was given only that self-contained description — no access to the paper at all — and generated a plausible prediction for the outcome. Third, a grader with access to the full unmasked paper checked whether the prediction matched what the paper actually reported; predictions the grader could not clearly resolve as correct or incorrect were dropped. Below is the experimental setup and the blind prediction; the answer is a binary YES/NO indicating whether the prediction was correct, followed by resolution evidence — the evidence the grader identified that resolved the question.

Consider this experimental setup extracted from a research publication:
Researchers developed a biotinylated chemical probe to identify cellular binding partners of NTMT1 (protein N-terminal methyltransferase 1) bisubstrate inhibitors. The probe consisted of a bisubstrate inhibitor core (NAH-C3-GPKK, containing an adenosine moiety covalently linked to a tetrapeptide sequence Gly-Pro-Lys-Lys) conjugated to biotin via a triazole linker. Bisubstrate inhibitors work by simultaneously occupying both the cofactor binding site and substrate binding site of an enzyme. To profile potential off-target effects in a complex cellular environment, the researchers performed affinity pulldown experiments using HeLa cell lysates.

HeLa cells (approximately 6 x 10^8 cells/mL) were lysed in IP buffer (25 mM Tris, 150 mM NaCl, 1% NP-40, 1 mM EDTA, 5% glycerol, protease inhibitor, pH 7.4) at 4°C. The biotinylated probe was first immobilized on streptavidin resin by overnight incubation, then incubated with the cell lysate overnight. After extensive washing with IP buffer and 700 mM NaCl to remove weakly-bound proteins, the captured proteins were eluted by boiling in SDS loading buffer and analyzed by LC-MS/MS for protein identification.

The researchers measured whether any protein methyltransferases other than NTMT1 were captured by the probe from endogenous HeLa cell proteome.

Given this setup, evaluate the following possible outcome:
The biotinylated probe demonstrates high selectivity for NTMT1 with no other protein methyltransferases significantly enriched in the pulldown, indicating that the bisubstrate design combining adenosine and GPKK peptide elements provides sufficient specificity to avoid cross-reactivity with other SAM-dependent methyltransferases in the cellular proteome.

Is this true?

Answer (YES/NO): NO